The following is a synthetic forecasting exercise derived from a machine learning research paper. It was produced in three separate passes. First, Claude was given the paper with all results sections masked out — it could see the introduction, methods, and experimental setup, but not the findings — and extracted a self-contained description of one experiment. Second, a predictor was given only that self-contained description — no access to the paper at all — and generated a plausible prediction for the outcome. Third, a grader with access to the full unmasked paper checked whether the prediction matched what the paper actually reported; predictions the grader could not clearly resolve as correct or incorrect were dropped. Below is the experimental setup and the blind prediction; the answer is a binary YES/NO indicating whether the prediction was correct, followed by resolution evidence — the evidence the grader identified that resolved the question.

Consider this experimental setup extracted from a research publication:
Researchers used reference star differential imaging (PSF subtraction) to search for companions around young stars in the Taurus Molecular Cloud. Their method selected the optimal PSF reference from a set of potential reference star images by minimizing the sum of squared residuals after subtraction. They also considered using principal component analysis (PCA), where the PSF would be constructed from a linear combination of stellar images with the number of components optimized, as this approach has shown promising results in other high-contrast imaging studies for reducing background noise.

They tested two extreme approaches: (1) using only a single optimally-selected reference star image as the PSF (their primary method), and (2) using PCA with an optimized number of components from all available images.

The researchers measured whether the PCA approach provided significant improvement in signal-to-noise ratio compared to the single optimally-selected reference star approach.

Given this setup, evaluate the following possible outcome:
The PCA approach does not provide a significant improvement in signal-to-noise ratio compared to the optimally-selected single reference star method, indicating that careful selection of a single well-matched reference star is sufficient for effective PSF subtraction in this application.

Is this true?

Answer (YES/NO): YES